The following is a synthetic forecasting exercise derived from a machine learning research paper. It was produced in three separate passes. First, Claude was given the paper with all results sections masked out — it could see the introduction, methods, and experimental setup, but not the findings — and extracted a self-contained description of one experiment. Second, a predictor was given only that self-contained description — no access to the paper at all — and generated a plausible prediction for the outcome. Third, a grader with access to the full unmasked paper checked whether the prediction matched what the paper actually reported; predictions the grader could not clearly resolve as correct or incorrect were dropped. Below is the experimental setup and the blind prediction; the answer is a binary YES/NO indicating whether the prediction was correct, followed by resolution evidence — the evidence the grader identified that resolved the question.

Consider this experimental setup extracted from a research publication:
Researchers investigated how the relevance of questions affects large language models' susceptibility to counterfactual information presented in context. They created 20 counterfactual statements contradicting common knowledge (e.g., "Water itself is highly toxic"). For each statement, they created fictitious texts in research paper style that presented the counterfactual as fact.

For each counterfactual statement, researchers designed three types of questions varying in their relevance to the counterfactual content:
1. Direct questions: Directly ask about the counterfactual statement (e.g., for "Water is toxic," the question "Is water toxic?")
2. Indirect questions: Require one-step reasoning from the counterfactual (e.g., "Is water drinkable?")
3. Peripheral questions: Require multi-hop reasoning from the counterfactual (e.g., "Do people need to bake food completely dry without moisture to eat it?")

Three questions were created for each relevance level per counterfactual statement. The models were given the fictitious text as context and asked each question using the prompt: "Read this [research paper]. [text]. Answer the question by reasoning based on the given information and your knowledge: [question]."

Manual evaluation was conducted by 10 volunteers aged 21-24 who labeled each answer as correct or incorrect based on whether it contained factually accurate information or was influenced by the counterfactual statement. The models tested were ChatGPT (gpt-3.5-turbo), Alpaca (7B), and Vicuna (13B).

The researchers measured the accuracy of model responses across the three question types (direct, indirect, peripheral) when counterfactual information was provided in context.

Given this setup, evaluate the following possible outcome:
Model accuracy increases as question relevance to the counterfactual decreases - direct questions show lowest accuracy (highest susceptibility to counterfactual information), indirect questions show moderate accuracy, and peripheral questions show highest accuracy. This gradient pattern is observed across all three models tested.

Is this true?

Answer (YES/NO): YES